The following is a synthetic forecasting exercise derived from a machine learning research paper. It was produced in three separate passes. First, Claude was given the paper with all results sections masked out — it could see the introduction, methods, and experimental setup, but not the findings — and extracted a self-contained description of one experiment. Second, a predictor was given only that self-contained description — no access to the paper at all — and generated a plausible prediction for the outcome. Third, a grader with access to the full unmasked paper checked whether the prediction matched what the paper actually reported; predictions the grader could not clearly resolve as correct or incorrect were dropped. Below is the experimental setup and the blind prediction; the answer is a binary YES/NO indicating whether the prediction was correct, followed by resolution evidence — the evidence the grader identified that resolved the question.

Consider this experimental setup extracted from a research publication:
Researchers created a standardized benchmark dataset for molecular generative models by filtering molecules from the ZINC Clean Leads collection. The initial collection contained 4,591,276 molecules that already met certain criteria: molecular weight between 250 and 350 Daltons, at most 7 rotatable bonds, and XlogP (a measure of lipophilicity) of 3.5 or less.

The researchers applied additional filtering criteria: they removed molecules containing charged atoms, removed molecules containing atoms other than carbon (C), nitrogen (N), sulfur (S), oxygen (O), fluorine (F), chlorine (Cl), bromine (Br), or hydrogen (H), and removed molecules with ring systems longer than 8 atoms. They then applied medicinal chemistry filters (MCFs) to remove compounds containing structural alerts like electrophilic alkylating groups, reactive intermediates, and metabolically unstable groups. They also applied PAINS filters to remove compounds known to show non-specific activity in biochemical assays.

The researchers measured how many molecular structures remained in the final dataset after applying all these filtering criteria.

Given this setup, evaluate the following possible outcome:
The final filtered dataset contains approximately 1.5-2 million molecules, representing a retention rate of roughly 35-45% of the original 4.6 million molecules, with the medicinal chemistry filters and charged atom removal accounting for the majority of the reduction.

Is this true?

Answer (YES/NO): YES